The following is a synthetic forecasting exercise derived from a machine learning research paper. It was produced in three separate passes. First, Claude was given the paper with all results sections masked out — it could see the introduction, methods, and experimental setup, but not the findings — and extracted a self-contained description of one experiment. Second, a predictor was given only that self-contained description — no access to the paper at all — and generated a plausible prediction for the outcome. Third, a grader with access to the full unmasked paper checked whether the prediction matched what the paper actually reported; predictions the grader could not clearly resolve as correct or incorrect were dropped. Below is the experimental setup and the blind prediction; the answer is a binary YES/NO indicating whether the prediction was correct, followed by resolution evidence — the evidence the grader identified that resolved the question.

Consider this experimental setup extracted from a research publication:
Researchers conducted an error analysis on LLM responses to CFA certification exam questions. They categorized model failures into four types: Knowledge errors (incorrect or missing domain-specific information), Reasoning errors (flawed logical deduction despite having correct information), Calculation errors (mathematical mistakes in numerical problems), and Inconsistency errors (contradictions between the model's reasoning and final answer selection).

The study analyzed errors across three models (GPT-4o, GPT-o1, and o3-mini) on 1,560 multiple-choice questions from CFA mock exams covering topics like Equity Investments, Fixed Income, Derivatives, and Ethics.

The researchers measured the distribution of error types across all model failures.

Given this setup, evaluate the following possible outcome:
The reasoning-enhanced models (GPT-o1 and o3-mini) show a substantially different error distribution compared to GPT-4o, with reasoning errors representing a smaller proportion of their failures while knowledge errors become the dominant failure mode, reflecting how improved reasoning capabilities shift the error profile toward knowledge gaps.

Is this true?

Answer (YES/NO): NO